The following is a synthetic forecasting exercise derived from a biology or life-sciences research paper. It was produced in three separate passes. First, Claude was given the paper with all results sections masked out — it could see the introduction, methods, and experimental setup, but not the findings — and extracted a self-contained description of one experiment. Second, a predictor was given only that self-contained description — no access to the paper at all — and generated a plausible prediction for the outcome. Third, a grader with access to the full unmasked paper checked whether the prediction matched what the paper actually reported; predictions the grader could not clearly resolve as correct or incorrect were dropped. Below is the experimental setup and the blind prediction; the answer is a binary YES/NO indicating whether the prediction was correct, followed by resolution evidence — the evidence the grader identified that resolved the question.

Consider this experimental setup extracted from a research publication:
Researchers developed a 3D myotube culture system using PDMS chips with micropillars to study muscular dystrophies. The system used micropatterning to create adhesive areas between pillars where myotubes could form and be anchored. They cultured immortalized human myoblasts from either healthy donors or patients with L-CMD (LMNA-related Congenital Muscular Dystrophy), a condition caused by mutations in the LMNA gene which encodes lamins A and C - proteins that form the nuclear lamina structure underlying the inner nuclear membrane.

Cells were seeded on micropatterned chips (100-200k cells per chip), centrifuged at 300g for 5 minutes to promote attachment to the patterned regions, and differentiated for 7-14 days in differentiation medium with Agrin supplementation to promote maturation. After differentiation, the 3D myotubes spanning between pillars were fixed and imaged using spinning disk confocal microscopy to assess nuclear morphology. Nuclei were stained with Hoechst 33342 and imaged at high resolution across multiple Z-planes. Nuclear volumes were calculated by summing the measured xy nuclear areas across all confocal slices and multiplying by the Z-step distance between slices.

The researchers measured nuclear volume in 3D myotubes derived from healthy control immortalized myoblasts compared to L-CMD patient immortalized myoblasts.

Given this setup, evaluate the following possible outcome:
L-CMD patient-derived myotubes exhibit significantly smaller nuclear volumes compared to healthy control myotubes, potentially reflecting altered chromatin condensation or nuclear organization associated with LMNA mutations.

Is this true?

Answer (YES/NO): NO